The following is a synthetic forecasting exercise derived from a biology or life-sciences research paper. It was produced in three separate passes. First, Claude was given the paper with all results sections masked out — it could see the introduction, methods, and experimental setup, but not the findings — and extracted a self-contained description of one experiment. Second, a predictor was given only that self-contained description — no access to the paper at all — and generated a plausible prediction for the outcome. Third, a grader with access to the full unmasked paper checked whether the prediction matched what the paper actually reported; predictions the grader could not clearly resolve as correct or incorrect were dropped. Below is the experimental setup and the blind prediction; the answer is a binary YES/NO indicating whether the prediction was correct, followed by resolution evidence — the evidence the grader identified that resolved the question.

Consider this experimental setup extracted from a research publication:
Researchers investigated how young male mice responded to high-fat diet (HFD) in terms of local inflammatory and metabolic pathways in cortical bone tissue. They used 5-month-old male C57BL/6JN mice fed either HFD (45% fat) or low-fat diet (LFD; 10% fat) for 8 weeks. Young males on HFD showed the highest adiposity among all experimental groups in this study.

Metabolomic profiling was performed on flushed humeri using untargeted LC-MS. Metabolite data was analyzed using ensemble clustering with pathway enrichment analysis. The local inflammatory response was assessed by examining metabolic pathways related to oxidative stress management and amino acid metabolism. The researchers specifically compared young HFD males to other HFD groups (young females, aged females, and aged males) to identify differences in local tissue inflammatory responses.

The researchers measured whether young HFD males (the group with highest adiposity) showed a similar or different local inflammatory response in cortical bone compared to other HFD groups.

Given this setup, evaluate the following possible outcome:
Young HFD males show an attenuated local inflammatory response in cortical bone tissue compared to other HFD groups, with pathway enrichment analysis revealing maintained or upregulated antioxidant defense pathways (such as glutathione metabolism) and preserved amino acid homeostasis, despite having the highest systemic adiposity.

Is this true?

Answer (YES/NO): NO